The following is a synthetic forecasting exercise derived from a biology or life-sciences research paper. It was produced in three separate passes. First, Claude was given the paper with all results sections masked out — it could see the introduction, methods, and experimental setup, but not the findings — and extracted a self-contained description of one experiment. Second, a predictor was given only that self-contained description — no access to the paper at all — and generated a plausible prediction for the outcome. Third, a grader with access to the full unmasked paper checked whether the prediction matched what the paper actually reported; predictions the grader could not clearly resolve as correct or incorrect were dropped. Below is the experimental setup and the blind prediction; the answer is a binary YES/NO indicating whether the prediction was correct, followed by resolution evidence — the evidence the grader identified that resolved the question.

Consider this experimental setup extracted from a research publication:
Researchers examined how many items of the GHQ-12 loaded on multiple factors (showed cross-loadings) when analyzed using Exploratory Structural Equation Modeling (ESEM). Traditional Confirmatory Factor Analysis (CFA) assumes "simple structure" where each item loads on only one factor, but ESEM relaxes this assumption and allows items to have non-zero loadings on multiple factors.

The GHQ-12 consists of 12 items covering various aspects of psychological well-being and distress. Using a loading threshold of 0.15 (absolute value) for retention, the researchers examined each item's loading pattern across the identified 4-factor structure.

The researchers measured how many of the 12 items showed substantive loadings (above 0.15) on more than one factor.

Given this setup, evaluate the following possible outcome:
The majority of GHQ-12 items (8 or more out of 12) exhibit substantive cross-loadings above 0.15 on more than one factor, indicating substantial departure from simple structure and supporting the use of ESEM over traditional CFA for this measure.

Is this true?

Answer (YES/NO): YES